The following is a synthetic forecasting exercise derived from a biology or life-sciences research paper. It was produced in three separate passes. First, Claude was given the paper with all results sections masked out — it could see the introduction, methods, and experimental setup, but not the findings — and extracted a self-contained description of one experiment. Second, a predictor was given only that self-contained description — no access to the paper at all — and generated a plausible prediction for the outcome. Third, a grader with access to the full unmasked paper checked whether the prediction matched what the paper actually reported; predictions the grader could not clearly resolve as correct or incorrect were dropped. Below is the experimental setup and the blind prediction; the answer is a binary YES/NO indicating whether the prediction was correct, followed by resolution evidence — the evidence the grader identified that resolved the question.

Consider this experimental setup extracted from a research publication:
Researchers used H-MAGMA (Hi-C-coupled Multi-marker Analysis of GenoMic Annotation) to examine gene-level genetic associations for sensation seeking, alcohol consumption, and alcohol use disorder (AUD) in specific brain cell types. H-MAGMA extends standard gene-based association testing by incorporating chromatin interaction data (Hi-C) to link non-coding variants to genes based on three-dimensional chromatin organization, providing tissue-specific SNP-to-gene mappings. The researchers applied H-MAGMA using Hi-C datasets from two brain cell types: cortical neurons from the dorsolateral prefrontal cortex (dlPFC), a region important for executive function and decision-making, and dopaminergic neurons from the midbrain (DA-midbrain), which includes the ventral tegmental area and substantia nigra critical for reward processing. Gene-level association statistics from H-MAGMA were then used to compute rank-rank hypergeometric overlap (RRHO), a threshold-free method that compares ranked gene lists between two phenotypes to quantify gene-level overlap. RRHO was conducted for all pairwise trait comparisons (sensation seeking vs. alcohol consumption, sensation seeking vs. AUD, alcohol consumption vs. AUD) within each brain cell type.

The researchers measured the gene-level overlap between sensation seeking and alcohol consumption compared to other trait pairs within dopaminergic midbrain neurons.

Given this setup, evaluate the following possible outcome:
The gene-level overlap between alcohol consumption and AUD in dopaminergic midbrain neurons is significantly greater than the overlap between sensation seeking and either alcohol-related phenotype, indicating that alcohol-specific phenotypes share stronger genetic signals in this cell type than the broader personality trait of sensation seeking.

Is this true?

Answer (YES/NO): NO